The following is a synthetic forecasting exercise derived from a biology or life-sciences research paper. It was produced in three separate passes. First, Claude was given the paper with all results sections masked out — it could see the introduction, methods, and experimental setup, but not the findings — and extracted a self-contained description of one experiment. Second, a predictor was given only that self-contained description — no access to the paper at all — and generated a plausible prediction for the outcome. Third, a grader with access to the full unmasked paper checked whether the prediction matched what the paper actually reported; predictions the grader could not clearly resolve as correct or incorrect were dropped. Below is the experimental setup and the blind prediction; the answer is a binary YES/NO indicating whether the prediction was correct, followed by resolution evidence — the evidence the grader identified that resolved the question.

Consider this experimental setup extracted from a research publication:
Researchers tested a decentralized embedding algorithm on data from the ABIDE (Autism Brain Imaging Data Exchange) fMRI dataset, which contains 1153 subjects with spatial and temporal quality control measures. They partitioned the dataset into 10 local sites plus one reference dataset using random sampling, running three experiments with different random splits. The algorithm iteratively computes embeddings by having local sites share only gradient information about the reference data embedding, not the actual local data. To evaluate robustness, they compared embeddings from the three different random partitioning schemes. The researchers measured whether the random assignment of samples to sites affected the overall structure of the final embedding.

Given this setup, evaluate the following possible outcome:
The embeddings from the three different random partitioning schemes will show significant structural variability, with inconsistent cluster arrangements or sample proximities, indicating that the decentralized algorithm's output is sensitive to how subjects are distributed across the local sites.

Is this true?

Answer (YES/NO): NO